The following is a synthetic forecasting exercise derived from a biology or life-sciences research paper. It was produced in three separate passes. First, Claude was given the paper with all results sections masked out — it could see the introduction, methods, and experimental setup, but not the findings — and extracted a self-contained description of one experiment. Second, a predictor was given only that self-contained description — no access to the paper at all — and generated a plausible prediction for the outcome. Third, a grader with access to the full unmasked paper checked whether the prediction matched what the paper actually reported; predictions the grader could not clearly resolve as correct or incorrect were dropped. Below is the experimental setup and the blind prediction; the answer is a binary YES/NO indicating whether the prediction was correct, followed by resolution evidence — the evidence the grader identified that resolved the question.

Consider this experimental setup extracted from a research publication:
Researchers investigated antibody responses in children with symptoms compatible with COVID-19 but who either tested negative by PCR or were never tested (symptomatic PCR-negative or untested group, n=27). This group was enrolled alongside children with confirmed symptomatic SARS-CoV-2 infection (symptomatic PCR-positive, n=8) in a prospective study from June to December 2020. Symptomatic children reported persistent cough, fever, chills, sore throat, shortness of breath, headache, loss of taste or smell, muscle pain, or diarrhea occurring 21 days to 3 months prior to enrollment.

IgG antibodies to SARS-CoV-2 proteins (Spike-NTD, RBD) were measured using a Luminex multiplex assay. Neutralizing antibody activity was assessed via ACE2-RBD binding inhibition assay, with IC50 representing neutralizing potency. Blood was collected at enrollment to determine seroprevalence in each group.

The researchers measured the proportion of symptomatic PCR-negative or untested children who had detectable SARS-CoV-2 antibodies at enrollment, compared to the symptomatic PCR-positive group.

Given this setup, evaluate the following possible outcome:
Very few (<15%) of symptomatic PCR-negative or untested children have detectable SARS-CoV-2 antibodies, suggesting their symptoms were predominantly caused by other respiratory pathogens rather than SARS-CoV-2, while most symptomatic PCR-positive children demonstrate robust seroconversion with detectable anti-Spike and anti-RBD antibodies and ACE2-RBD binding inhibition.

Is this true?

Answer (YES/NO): NO